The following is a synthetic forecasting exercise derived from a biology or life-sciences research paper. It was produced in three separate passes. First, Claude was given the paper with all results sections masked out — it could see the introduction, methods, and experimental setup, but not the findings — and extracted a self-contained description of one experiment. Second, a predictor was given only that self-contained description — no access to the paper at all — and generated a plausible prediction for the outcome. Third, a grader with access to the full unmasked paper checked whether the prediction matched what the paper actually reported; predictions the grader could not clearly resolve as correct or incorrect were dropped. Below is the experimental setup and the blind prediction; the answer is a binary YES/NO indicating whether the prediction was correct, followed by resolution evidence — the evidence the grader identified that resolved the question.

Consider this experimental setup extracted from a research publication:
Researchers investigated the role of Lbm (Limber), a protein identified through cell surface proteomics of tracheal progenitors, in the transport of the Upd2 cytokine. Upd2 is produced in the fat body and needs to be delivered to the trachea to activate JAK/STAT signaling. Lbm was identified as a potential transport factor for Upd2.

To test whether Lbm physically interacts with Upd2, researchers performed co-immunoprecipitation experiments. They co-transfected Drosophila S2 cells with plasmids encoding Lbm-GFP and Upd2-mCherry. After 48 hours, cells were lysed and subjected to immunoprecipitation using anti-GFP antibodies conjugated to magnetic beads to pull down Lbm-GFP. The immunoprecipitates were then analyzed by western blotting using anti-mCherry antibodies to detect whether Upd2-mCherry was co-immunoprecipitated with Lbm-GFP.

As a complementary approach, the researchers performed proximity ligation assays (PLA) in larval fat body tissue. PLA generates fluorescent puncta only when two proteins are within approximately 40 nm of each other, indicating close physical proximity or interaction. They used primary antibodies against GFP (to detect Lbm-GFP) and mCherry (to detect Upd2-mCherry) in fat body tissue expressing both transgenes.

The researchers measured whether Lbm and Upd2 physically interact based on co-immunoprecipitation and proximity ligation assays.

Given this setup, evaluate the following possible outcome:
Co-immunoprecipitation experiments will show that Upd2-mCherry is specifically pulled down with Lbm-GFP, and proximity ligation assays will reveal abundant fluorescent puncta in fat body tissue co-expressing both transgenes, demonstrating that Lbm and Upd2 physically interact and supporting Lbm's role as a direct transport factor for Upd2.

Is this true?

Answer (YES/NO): YES